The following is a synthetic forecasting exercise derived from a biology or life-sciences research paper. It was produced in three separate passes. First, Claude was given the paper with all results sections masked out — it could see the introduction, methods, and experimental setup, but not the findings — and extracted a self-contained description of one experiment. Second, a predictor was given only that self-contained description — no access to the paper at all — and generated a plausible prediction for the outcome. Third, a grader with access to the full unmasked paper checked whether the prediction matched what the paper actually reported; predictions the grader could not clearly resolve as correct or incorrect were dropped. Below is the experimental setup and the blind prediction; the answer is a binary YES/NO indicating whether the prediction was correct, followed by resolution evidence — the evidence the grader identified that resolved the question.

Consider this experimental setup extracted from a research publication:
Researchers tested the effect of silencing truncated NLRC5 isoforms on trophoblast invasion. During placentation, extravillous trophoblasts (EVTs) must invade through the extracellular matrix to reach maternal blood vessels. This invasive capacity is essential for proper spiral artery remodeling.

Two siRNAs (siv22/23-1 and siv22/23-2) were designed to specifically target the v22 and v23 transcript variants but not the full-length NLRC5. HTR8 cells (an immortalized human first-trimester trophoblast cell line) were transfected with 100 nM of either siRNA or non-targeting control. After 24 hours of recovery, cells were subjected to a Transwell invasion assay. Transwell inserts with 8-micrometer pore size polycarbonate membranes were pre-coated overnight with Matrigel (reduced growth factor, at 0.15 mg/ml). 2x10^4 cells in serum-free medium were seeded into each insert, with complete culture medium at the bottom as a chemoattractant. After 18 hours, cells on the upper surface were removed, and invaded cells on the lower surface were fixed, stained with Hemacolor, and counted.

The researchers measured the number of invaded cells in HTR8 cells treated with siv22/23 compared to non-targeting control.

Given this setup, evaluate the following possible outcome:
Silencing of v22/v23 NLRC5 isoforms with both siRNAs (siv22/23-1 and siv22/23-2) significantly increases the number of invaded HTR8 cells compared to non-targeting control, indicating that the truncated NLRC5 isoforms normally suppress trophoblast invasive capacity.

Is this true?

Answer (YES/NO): YES